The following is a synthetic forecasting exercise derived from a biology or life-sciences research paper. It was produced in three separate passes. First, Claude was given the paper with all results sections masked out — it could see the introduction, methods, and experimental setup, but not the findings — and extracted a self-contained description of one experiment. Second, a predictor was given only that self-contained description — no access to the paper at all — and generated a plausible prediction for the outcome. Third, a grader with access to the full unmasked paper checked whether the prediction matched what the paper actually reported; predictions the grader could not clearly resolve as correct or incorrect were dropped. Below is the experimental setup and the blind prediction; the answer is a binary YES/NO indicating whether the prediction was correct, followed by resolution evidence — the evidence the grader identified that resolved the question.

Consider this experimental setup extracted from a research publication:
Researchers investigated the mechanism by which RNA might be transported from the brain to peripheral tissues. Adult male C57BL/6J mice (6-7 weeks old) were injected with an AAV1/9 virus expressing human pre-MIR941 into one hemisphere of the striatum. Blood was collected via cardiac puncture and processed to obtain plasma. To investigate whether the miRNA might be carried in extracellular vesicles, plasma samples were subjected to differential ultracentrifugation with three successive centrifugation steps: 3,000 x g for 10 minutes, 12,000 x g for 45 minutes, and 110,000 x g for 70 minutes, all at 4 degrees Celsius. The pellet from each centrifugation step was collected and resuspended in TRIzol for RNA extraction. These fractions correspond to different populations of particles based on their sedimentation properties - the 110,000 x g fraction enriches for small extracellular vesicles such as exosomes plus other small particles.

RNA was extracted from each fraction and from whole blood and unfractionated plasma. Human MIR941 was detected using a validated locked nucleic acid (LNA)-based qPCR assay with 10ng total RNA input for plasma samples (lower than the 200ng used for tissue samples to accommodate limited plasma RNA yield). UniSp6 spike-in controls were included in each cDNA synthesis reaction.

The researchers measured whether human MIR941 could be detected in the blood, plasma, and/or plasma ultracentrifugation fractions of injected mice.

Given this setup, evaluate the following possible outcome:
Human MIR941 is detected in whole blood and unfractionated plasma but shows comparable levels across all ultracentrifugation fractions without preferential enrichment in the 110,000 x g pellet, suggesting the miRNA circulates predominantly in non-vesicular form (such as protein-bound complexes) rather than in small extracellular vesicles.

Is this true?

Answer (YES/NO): NO